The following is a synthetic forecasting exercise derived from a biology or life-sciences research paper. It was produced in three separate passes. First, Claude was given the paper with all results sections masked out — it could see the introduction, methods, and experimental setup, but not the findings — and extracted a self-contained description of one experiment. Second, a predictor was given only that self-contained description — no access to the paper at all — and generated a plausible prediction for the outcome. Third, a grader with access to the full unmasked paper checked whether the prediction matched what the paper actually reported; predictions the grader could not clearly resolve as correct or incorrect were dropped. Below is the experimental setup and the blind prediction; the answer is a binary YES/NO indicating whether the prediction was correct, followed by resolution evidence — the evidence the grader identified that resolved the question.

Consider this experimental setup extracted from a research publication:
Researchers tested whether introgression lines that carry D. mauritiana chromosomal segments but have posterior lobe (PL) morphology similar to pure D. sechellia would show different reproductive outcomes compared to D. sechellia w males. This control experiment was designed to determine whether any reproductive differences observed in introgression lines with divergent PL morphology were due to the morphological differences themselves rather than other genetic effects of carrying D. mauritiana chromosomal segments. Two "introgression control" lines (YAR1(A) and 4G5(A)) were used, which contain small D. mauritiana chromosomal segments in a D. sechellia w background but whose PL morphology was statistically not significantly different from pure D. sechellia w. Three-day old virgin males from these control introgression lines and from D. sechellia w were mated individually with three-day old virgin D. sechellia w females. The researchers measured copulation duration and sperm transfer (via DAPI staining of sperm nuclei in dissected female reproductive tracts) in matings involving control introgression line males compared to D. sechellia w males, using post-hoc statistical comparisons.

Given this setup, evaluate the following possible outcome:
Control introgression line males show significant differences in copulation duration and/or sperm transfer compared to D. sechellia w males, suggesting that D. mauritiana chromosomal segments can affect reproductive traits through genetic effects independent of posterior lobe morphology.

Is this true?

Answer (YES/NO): NO